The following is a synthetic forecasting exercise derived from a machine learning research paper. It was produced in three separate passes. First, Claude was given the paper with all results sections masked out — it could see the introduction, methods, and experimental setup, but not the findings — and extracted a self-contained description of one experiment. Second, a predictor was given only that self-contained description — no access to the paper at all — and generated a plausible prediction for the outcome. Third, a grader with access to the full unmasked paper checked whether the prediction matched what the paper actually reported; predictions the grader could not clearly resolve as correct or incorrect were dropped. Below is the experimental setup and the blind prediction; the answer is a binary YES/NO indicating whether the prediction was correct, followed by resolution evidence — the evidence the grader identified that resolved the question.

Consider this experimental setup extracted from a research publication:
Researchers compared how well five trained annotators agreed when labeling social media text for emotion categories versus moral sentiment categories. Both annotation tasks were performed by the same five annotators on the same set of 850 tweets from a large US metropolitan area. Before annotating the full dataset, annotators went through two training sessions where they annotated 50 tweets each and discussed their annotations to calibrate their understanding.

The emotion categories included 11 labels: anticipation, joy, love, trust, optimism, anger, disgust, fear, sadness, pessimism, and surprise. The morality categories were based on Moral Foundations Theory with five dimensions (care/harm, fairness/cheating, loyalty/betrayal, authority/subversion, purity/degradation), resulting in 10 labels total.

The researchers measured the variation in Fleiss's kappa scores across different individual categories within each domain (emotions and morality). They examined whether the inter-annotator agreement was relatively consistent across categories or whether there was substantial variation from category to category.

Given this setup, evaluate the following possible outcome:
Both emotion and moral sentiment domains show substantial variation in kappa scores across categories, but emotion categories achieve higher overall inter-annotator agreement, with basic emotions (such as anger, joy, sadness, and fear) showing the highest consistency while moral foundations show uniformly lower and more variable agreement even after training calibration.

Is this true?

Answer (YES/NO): NO